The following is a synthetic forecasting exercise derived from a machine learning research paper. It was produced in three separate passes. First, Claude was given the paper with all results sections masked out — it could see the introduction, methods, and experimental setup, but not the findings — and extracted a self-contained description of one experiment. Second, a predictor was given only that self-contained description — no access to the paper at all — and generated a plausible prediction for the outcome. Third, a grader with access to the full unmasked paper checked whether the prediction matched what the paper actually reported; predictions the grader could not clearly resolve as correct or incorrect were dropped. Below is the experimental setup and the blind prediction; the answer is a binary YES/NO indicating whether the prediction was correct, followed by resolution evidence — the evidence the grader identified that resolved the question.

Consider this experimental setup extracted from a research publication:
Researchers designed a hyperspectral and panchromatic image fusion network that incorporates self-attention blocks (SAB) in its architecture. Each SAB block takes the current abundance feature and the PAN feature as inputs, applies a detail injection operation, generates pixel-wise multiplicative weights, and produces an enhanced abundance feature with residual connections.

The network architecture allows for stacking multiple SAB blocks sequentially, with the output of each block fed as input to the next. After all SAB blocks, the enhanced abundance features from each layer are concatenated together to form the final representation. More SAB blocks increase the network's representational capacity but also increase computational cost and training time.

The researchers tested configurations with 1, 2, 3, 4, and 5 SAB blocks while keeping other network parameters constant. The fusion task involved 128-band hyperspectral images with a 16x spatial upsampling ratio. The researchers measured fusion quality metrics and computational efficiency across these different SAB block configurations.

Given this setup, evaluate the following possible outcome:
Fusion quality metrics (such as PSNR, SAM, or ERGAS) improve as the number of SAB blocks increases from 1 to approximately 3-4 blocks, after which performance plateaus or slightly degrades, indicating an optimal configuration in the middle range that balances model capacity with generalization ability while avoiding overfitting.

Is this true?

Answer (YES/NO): NO